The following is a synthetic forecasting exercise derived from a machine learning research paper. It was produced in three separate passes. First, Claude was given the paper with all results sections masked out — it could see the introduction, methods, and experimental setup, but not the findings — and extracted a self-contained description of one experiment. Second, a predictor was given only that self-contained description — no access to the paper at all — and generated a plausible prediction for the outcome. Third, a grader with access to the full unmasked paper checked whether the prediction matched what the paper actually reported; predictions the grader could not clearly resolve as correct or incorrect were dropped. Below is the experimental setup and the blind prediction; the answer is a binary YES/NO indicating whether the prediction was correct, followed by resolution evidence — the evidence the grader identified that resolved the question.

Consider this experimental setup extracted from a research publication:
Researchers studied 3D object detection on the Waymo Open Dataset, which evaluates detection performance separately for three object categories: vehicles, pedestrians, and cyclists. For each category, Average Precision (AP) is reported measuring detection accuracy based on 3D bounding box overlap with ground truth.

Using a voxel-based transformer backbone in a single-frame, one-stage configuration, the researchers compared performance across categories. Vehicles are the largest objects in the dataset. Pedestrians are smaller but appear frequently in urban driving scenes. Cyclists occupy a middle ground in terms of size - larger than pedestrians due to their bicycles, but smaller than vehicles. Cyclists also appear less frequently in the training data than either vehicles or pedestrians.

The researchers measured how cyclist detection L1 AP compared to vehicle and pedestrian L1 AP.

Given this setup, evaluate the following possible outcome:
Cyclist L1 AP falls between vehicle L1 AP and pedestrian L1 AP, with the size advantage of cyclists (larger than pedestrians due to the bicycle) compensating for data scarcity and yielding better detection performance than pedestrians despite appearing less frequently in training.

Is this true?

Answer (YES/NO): NO